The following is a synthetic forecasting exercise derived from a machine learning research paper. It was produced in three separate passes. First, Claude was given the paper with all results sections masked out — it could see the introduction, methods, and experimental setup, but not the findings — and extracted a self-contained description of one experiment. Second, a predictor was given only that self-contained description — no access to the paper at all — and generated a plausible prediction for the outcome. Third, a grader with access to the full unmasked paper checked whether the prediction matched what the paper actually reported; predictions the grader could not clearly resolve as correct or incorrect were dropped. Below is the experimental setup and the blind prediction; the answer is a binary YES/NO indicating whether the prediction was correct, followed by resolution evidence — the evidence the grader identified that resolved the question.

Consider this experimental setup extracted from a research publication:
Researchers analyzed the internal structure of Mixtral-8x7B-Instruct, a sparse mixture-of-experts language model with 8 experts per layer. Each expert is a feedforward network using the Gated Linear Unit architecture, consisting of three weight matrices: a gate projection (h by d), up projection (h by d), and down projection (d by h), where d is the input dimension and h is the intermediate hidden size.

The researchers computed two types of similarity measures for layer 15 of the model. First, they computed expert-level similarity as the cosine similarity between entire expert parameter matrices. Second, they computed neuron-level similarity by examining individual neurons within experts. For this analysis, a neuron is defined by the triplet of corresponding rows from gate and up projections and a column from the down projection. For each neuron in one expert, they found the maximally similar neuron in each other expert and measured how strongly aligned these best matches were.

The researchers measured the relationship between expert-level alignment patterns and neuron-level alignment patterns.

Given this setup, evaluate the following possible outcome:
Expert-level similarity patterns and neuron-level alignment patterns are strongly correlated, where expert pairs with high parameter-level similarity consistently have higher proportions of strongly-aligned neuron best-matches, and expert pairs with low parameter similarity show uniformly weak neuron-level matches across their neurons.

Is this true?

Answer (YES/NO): NO